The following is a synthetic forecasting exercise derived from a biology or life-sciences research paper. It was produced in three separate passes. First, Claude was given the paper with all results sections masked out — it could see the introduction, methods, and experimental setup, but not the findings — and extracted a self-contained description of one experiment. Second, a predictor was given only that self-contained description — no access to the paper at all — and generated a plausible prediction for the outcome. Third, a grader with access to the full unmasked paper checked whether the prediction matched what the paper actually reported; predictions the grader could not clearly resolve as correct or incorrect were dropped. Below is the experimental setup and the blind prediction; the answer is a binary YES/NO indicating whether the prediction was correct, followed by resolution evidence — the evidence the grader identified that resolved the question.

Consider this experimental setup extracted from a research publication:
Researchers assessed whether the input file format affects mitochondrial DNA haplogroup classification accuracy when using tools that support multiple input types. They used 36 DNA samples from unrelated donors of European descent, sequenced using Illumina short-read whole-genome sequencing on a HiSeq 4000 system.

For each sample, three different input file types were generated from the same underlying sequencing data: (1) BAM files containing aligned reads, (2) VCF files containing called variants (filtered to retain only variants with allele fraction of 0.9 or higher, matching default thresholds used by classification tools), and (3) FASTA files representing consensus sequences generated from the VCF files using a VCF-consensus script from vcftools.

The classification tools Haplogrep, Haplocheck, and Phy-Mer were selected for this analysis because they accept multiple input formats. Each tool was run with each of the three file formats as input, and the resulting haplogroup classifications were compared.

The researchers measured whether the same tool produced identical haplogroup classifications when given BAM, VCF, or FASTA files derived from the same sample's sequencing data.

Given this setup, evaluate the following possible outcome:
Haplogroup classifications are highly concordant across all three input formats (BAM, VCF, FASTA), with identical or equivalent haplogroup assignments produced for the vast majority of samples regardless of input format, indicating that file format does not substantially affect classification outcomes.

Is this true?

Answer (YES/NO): YES